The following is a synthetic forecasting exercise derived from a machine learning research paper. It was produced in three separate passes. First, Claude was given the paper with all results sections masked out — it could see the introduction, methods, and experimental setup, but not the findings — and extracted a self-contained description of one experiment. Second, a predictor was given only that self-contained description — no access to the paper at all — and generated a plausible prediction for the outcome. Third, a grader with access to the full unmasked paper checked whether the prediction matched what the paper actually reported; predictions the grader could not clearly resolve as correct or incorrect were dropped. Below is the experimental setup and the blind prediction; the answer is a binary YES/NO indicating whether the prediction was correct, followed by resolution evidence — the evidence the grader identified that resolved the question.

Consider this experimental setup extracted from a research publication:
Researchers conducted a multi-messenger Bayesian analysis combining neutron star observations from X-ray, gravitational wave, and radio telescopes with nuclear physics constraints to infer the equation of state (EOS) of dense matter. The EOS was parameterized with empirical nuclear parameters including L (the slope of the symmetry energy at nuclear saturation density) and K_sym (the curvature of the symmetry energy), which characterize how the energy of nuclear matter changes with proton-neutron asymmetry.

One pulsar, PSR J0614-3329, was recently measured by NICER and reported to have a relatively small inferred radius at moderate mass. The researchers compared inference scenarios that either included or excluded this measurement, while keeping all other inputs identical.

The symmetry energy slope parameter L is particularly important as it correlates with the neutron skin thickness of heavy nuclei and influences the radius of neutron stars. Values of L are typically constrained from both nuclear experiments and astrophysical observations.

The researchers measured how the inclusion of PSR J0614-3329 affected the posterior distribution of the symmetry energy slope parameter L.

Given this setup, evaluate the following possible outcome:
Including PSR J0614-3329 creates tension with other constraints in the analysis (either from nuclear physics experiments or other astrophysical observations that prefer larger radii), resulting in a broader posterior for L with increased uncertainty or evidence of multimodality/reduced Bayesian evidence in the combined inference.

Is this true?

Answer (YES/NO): NO